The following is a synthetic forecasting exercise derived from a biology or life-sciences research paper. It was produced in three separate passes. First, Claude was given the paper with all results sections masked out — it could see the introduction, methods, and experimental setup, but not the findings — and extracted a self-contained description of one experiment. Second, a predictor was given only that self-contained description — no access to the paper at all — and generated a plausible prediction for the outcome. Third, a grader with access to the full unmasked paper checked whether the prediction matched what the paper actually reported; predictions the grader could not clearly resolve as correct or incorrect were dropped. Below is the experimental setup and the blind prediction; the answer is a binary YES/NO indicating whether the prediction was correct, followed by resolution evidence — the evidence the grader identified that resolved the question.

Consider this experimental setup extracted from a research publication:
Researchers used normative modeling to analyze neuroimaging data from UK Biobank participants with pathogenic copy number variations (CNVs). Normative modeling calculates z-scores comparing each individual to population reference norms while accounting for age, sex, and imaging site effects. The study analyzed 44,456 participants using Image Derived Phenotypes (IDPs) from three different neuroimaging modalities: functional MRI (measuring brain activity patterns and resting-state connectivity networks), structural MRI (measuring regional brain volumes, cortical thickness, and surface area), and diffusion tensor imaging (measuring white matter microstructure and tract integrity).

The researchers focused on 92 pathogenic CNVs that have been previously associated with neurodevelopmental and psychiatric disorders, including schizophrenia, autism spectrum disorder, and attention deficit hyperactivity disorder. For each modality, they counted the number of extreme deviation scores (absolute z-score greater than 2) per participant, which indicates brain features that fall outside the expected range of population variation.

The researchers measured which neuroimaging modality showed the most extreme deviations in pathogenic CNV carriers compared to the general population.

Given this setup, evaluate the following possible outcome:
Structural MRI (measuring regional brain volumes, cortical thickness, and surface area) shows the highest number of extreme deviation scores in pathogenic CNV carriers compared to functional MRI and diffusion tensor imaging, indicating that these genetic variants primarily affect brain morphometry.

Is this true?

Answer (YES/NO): YES